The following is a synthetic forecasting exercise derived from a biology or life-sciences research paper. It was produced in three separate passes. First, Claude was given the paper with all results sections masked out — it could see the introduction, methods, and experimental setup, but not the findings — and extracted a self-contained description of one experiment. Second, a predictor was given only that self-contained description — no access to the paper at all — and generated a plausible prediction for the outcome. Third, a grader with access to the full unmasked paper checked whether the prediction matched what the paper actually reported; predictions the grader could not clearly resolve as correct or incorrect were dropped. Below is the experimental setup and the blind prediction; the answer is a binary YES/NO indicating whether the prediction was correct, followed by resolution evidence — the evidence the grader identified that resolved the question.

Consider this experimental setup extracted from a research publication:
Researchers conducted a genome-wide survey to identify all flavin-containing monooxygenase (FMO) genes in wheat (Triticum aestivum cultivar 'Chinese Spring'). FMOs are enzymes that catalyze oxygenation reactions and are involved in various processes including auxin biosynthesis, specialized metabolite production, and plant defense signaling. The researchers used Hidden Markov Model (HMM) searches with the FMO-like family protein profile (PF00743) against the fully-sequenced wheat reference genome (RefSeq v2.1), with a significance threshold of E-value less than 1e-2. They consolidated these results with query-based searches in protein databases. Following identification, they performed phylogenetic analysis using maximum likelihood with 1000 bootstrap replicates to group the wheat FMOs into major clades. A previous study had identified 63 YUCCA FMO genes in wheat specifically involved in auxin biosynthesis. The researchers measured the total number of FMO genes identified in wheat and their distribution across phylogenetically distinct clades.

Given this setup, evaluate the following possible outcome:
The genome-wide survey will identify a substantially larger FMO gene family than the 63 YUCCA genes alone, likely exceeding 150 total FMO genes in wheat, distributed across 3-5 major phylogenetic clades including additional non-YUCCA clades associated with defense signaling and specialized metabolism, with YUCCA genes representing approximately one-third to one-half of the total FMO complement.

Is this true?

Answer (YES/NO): YES